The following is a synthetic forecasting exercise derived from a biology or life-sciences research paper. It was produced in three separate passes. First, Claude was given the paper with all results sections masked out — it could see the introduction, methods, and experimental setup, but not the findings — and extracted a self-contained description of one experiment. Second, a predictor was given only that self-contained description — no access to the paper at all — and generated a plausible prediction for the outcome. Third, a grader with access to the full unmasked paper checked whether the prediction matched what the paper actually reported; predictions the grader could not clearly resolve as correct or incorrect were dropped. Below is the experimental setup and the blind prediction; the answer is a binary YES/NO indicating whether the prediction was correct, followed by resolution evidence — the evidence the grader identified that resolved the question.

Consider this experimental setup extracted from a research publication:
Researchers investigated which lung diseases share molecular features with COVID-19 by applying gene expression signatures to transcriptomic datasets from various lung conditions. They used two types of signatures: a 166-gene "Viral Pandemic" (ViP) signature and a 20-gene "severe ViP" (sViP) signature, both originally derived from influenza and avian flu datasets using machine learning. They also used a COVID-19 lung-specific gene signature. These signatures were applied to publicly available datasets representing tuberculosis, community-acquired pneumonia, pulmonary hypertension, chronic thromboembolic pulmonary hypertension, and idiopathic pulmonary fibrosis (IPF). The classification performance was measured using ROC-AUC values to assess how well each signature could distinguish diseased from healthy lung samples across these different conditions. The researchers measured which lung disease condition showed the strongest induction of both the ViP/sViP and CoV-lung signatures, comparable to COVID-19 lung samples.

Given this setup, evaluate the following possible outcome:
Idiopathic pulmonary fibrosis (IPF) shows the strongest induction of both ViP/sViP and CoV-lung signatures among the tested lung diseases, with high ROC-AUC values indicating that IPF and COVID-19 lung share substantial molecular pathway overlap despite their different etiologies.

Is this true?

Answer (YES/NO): NO